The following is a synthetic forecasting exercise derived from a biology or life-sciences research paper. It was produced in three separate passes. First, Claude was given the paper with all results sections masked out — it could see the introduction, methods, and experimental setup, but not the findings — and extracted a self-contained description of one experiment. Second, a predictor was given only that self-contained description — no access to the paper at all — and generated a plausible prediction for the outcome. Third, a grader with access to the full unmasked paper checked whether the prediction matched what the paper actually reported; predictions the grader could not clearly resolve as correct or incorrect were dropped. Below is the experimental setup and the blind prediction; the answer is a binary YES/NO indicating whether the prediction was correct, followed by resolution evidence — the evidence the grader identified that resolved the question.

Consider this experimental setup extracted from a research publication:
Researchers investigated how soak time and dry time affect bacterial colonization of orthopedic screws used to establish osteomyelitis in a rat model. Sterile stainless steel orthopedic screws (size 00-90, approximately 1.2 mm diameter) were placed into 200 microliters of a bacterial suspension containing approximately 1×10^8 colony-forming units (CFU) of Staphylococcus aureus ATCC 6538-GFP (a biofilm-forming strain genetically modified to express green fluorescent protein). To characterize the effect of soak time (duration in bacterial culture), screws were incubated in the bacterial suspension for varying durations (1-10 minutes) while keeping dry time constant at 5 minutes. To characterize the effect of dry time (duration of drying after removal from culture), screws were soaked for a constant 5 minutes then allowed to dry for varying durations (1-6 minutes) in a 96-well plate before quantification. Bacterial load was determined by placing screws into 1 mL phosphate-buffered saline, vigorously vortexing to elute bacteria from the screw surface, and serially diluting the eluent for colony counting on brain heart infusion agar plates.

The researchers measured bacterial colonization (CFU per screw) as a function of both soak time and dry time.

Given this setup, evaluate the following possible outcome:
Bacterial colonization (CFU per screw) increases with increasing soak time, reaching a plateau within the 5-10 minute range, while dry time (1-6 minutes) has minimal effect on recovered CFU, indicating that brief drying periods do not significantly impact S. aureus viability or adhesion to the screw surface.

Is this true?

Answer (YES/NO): NO